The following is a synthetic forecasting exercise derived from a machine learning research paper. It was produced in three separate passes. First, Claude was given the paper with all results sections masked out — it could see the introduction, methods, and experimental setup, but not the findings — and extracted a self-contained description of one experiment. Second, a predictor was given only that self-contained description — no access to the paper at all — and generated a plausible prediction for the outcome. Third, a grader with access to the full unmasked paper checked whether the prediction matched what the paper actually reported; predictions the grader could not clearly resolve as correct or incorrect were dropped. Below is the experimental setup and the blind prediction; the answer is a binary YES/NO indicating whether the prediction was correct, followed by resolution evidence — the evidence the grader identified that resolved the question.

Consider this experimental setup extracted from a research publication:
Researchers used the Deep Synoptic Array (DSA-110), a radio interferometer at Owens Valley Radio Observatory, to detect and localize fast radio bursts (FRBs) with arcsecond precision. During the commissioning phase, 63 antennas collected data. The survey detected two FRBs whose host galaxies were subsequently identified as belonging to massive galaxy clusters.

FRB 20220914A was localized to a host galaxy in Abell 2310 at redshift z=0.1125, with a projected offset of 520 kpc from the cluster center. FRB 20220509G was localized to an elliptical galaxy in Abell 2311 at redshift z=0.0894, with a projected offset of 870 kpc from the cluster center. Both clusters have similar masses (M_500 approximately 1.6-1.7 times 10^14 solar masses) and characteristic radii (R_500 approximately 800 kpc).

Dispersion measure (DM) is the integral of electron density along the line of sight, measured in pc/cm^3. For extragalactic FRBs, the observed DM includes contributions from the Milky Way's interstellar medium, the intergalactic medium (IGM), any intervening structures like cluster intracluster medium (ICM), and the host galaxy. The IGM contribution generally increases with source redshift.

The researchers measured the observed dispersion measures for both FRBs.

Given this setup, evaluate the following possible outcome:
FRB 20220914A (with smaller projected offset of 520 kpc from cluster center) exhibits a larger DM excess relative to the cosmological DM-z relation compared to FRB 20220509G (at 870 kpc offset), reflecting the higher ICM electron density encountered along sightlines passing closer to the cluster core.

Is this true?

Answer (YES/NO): YES